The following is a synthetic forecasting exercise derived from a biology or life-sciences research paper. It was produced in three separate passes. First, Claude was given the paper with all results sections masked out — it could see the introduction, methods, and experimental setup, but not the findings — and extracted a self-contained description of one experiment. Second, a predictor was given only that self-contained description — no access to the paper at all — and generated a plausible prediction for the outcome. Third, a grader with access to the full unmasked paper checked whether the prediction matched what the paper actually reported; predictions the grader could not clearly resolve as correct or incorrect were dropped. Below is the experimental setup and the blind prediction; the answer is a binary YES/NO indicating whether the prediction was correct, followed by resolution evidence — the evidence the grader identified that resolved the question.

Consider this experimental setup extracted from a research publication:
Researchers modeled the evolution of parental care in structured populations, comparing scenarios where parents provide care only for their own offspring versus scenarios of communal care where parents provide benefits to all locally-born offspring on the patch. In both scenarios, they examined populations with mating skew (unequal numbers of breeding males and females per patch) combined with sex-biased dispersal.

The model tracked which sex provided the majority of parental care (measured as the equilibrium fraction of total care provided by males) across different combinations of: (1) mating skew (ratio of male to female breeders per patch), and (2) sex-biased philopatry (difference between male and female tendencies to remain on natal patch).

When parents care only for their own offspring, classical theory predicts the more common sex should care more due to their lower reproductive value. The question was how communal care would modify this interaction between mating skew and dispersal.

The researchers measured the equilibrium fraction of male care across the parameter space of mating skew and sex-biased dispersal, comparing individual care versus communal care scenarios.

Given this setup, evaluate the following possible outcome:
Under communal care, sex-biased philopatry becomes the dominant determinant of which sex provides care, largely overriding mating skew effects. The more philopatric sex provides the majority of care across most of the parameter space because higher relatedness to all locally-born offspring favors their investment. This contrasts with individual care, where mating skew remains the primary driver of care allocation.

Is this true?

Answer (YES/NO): YES